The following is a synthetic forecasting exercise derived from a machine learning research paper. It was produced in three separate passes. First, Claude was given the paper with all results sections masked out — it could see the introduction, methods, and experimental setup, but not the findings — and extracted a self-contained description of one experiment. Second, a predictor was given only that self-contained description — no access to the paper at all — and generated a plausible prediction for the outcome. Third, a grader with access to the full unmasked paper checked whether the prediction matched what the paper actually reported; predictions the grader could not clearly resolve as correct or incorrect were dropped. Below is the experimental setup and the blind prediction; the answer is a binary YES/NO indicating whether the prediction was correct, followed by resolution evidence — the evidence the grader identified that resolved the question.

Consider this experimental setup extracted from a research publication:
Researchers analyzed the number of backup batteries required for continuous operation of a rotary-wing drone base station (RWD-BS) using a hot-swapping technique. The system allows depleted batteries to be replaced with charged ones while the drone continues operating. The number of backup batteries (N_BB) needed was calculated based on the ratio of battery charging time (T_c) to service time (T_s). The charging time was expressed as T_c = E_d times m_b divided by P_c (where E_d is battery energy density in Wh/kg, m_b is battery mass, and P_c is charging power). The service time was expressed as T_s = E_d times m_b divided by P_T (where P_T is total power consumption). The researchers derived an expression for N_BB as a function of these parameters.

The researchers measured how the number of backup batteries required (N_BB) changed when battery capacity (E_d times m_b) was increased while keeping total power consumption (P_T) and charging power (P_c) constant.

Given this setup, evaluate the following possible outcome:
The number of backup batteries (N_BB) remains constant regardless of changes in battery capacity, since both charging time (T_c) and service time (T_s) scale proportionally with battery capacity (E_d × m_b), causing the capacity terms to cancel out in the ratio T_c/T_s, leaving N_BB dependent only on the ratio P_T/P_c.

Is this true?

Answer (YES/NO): YES